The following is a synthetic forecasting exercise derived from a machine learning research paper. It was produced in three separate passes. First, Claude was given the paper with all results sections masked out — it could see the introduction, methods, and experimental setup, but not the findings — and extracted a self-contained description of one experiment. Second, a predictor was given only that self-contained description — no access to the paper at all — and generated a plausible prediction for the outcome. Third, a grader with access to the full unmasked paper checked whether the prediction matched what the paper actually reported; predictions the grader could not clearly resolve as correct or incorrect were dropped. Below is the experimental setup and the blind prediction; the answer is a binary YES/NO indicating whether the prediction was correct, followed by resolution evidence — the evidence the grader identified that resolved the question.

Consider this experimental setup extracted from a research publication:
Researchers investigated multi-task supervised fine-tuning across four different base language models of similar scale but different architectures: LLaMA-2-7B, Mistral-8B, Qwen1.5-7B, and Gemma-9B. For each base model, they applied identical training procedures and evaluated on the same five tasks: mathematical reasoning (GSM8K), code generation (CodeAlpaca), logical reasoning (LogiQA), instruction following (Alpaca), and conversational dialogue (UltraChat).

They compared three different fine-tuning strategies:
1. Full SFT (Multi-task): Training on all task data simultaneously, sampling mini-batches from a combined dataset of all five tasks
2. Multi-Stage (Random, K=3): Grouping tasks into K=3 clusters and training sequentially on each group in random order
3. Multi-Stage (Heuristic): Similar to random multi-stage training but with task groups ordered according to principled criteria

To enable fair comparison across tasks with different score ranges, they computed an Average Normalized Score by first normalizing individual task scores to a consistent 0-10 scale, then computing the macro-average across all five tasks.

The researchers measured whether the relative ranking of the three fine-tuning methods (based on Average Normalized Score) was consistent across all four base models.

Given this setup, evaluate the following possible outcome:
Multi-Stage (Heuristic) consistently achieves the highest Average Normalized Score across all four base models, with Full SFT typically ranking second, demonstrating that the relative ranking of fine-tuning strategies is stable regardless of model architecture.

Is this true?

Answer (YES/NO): NO